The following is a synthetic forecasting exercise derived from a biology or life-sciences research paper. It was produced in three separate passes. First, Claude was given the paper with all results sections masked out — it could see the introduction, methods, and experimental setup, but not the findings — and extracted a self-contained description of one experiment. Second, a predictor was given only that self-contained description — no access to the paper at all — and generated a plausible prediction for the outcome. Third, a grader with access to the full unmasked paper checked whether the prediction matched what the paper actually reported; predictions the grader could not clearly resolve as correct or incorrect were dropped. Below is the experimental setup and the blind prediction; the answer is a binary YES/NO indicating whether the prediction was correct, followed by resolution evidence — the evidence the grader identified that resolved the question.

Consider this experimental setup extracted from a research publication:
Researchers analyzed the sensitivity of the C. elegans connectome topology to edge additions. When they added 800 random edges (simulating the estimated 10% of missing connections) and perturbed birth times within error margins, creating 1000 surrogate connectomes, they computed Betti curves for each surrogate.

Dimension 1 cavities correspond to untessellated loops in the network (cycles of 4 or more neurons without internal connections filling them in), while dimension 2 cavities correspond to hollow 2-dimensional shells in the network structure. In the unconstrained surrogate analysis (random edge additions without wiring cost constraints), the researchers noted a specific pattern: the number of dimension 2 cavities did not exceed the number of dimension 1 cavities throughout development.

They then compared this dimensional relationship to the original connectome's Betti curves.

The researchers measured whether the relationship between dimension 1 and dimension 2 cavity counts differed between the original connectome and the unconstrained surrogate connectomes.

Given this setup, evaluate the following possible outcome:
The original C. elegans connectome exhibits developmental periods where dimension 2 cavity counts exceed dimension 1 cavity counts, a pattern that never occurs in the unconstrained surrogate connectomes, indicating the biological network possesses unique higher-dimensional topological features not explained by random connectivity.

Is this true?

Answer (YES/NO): YES